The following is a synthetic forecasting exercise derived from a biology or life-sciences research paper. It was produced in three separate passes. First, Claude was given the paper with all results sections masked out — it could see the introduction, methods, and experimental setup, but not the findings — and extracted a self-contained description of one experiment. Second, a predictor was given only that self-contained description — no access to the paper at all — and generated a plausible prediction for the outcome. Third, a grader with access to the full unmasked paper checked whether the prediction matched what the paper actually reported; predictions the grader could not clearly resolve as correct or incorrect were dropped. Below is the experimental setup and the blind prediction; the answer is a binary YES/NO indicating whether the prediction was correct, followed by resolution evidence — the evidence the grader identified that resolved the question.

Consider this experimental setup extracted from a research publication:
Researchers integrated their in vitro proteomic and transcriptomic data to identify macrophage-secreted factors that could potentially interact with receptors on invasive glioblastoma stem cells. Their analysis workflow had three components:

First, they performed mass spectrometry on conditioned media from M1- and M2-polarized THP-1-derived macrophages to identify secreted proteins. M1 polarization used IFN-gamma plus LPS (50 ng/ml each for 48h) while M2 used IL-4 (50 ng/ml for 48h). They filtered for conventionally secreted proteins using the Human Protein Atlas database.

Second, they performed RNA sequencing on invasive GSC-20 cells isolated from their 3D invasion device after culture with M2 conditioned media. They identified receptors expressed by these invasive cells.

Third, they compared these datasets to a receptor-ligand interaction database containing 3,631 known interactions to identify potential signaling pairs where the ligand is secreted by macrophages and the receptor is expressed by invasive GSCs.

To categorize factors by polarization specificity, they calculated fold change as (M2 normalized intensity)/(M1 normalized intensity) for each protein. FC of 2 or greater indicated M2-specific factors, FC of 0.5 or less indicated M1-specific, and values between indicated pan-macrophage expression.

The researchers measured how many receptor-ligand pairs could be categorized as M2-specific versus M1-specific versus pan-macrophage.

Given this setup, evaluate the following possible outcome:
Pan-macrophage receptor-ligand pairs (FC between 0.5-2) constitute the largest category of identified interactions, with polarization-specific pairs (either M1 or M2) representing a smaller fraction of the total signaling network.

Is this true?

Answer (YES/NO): NO